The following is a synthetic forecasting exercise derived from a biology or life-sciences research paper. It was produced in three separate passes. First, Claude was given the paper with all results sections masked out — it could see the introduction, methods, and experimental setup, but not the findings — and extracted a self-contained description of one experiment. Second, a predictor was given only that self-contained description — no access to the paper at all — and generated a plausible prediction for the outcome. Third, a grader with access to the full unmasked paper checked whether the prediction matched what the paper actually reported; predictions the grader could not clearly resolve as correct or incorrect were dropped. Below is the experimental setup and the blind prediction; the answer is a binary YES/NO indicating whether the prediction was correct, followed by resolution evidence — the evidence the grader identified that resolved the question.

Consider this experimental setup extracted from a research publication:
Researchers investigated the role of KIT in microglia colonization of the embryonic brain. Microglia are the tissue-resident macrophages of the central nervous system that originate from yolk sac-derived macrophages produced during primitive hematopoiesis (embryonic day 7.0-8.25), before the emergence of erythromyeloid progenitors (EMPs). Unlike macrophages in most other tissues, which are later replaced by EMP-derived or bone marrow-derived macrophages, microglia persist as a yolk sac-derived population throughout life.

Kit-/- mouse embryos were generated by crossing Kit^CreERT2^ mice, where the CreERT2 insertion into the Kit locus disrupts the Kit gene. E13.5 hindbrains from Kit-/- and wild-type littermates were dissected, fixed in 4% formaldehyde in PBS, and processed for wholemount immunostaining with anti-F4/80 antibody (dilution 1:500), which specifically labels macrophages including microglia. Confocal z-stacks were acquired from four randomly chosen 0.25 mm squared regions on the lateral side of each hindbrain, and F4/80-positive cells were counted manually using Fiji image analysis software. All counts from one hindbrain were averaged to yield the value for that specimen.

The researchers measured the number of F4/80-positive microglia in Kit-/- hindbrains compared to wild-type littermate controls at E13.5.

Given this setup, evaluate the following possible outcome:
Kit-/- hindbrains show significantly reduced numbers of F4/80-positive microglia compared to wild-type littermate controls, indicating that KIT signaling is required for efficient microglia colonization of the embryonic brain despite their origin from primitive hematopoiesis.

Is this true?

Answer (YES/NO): NO